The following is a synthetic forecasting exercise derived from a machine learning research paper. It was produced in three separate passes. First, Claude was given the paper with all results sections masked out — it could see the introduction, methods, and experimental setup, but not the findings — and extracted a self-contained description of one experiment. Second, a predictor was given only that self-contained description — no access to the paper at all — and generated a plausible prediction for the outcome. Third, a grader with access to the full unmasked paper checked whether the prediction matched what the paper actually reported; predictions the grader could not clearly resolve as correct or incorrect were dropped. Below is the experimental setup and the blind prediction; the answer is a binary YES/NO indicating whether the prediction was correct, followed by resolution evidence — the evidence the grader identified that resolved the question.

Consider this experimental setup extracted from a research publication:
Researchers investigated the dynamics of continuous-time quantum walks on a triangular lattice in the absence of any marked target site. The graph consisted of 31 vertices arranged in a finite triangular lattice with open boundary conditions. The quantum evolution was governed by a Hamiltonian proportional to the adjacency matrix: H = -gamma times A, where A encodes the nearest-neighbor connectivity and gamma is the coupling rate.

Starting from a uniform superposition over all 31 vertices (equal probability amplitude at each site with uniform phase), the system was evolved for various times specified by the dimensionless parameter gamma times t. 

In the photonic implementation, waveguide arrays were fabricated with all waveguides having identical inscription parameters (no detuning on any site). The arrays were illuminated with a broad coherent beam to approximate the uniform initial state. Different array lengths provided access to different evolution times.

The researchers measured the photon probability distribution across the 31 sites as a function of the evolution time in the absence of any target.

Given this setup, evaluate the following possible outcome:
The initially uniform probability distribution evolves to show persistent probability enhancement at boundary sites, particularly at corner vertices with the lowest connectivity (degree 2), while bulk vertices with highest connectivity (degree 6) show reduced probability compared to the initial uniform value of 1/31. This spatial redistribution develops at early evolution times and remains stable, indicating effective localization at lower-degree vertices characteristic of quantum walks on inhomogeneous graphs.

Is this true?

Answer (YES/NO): NO